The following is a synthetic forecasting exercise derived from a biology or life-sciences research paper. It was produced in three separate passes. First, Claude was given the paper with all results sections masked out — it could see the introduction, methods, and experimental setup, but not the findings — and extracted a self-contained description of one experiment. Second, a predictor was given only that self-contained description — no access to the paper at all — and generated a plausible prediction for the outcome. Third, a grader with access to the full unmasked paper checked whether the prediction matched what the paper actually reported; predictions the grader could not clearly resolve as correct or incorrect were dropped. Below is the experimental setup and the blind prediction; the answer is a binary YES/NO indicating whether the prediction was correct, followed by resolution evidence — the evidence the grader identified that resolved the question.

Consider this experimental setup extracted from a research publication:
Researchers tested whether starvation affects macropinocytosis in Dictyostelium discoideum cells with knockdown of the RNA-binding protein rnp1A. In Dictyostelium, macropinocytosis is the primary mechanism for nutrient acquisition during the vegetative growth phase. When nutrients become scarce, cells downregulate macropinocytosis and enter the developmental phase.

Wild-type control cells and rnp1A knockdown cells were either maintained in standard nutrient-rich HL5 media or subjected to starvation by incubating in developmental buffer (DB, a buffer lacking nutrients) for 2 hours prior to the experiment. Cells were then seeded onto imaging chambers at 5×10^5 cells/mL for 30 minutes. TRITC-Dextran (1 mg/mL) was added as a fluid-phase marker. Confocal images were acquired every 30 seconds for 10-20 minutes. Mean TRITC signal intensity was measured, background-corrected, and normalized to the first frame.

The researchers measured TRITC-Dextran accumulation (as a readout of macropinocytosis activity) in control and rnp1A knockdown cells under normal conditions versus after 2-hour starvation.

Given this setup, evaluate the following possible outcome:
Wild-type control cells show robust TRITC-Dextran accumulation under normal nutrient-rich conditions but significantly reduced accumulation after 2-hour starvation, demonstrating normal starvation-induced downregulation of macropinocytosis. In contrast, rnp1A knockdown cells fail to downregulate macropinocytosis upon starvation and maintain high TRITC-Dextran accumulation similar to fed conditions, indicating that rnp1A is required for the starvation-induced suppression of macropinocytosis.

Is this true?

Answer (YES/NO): NO